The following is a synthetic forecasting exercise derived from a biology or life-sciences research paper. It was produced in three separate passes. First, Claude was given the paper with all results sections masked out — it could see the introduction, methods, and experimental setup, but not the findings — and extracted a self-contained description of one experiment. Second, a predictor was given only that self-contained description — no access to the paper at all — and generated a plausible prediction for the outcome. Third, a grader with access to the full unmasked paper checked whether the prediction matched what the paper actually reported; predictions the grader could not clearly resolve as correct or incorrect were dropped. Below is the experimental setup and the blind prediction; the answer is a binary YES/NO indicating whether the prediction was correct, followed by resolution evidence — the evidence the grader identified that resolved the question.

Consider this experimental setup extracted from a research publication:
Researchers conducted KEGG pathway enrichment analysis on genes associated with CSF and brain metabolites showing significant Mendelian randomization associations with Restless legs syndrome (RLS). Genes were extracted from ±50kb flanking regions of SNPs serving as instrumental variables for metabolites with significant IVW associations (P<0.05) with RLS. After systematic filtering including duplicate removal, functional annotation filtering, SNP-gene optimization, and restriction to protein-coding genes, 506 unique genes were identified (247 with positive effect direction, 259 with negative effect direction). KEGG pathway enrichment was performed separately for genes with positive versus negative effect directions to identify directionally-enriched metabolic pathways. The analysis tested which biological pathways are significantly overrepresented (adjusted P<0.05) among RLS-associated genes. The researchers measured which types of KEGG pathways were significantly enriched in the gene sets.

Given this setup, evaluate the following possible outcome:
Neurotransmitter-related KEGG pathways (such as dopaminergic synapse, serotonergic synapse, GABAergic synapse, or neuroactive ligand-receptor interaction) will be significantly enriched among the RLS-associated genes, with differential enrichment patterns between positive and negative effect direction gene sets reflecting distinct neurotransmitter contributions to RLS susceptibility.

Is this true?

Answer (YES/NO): YES